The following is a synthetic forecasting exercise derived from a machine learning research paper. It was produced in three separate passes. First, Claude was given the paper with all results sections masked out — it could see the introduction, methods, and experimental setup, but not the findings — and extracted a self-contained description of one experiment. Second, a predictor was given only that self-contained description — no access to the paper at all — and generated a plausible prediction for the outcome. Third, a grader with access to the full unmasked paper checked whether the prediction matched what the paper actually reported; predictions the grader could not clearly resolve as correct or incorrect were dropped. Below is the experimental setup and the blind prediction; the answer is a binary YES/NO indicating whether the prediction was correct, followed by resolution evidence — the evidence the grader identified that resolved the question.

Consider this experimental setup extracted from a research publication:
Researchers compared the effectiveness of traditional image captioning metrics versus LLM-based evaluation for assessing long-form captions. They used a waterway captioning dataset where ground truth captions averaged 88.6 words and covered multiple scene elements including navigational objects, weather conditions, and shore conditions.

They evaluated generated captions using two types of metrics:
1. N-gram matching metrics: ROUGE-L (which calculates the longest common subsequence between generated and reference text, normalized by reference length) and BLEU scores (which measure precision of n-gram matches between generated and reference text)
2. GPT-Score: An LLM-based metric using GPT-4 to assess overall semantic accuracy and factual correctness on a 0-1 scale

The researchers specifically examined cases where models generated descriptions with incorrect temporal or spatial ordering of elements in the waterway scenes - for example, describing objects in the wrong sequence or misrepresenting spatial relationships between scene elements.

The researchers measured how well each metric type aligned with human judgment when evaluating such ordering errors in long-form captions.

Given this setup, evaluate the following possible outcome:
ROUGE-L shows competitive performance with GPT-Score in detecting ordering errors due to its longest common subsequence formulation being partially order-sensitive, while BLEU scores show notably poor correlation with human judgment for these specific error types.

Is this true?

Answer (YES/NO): NO